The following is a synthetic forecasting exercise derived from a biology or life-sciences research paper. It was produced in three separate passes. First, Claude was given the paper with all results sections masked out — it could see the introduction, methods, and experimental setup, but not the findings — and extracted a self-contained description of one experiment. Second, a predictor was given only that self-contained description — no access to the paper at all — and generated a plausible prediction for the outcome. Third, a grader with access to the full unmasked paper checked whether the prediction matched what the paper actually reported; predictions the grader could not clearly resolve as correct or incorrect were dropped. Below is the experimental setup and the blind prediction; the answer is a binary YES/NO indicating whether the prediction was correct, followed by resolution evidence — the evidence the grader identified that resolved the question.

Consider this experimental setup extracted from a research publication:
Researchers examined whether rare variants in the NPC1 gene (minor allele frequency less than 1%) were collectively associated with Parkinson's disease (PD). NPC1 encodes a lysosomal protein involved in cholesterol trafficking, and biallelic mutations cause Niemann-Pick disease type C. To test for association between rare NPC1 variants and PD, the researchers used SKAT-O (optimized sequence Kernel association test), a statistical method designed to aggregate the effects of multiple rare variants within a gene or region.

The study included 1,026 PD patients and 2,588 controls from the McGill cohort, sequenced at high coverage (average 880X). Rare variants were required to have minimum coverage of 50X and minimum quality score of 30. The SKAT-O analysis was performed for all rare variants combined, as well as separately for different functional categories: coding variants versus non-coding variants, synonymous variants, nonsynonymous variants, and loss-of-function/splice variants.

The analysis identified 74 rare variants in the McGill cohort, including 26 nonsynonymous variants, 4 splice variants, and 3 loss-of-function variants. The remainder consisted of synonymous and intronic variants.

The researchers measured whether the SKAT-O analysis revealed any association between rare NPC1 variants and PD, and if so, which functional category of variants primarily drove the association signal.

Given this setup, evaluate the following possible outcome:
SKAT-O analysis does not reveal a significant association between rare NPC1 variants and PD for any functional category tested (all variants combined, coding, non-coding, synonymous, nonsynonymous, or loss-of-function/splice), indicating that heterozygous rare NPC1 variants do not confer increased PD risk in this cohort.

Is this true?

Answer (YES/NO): YES